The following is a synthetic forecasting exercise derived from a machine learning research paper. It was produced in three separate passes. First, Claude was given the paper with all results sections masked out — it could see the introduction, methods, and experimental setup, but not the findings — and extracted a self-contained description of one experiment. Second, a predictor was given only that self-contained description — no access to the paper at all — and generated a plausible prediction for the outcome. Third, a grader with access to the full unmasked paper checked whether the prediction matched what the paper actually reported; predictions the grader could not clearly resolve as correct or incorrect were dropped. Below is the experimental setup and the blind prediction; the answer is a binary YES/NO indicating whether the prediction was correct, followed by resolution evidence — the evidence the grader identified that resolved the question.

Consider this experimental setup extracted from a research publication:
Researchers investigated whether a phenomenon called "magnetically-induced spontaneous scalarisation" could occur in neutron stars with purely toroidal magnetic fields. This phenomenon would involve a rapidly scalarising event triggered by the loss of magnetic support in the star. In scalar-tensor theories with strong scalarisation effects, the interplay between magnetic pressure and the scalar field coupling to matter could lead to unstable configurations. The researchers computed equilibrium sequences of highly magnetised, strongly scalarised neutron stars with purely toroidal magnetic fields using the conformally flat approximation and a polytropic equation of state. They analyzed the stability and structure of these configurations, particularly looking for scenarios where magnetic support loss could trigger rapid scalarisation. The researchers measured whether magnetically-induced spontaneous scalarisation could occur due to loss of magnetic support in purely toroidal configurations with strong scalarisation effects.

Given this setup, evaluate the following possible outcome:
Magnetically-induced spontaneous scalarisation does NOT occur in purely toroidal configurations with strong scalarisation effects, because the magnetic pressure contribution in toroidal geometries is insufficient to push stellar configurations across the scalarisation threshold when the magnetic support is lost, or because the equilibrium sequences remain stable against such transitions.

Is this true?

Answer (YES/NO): NO